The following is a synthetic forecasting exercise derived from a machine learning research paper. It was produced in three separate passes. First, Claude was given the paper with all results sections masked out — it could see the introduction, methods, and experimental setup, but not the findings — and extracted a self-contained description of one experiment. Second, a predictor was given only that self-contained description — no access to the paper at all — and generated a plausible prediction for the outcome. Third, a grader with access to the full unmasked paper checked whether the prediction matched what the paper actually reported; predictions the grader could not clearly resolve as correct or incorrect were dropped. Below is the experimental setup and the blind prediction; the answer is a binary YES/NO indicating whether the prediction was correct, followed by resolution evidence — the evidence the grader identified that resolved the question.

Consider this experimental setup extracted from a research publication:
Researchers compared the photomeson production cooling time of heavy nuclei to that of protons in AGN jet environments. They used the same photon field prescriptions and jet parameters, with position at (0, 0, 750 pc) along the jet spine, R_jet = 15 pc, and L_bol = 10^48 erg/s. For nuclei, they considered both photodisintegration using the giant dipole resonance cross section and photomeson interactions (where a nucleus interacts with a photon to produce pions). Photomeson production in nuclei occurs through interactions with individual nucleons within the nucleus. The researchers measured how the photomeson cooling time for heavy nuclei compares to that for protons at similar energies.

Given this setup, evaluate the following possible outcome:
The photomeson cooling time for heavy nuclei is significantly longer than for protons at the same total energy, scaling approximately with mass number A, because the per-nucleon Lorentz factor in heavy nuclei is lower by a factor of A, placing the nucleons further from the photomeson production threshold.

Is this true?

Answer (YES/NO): NO